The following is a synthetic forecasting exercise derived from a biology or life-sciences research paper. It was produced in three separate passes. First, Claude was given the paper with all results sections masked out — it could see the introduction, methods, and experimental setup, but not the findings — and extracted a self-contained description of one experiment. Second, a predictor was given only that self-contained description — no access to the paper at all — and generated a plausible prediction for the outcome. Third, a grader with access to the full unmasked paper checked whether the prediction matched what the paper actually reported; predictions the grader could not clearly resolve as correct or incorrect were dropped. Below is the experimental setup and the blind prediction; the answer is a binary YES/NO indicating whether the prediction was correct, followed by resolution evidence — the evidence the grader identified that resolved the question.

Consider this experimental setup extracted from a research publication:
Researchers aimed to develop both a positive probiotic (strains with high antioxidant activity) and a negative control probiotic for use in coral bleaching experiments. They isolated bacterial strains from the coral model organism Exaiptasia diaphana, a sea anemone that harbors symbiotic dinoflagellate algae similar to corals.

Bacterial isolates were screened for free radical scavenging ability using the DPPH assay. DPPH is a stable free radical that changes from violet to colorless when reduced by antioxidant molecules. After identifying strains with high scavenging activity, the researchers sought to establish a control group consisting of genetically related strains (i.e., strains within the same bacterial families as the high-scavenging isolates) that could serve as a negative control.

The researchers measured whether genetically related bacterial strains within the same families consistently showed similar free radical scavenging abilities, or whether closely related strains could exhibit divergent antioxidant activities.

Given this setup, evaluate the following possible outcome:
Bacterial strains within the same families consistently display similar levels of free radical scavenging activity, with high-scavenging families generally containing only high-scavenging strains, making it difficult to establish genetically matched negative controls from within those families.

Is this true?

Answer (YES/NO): NO